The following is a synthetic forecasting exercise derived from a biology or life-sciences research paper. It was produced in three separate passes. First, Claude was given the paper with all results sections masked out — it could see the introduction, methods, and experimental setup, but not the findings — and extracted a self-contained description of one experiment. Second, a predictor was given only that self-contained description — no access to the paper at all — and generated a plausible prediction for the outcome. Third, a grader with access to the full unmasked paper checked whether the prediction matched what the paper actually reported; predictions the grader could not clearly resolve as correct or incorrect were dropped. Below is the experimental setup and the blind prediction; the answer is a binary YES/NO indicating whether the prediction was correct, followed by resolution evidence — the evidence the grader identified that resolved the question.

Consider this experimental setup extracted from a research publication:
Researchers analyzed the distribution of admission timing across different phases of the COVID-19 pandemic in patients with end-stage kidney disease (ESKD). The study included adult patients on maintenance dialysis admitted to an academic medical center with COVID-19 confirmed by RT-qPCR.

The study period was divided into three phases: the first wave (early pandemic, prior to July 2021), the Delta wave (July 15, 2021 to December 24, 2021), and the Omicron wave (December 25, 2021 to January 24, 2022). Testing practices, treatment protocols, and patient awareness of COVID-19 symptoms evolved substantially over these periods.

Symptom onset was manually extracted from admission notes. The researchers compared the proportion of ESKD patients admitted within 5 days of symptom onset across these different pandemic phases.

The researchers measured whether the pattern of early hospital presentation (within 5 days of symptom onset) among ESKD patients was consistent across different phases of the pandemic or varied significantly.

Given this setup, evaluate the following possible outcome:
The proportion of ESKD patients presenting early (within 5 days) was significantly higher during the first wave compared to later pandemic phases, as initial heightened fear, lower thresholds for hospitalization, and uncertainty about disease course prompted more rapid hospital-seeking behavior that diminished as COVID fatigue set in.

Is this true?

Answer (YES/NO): NO